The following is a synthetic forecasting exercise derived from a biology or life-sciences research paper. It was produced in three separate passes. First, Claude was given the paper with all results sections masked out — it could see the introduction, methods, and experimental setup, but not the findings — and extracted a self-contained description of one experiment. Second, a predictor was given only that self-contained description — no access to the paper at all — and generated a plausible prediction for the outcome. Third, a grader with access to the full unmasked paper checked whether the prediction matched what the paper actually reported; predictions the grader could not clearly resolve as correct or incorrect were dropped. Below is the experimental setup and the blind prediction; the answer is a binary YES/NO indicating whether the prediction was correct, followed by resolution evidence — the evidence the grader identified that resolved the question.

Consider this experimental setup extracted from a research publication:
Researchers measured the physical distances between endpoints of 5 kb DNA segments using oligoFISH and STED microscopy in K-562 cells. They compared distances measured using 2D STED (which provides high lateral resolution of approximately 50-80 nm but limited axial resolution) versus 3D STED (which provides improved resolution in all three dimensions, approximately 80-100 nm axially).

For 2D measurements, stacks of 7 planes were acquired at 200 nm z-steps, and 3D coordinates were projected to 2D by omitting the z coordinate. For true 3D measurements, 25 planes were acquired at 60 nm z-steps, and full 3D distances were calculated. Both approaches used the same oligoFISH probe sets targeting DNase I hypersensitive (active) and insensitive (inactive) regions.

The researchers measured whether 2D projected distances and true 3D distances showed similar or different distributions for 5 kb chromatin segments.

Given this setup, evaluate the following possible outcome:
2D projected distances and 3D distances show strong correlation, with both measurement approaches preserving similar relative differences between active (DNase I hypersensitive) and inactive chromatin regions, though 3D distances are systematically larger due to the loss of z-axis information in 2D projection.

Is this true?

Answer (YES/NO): NO